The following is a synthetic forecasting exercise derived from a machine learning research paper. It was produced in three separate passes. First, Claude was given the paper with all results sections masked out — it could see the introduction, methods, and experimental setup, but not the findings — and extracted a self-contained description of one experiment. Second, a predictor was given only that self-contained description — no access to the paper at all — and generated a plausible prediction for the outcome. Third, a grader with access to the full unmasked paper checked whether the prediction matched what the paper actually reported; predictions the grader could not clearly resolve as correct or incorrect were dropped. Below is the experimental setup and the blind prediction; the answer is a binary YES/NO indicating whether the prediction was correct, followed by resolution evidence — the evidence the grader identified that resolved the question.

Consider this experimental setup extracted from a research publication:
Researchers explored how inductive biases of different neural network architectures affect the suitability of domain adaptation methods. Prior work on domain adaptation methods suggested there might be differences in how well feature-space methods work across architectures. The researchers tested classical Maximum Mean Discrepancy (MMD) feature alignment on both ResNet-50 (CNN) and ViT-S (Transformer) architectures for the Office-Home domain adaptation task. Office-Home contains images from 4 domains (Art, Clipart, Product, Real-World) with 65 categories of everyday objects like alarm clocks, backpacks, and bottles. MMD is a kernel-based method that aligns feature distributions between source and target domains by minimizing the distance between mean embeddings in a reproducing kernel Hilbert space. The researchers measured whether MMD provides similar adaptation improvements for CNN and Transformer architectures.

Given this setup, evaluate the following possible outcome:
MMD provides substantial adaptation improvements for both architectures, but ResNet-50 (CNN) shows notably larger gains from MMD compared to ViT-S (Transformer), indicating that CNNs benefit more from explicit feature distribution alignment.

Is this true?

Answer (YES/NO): NO